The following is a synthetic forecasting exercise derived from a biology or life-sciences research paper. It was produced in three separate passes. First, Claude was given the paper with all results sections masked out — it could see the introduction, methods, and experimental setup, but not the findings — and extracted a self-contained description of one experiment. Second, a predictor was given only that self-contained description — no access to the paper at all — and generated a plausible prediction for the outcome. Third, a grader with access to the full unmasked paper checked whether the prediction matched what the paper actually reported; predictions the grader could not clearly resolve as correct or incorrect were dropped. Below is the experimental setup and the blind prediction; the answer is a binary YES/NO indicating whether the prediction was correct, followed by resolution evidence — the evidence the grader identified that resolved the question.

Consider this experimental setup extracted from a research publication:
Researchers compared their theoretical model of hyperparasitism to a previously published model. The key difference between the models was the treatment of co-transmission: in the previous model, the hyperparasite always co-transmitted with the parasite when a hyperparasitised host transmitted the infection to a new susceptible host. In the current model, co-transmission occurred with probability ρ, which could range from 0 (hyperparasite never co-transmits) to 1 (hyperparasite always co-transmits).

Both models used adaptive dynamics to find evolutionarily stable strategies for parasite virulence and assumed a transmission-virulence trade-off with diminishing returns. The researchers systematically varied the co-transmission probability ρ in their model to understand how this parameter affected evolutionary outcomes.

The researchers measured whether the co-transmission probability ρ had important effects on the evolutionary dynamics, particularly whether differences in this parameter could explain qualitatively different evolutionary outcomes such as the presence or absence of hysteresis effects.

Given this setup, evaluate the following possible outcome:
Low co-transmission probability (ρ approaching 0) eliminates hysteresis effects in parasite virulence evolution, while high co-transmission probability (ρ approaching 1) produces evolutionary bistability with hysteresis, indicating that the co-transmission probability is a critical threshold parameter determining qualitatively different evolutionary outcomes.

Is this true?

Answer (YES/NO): NO